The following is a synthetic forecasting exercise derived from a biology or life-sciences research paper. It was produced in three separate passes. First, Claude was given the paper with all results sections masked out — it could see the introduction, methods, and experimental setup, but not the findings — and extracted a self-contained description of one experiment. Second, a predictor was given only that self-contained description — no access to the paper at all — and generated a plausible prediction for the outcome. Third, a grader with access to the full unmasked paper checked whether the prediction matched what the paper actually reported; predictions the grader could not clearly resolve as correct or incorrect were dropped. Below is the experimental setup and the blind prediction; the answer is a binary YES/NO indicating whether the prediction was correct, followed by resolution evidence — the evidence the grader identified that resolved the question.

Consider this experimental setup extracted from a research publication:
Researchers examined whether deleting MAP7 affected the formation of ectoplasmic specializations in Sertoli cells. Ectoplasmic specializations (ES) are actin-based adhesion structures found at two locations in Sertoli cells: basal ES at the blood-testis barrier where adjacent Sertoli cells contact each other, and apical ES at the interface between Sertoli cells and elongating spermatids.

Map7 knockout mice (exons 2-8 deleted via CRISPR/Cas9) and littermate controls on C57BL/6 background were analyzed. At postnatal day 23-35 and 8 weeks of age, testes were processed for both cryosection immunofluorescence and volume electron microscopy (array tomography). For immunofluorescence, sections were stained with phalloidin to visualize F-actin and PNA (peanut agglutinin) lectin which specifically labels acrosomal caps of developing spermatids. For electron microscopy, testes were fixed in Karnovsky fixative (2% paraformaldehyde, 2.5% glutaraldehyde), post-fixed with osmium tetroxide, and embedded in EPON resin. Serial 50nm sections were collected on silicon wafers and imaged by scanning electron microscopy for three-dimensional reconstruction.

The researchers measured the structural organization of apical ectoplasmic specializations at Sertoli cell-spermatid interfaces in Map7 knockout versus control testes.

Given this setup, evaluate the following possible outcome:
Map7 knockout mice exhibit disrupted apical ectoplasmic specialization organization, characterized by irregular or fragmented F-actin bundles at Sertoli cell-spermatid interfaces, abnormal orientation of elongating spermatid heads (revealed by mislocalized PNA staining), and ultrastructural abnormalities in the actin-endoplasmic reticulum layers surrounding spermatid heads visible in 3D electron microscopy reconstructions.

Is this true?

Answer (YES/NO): NO